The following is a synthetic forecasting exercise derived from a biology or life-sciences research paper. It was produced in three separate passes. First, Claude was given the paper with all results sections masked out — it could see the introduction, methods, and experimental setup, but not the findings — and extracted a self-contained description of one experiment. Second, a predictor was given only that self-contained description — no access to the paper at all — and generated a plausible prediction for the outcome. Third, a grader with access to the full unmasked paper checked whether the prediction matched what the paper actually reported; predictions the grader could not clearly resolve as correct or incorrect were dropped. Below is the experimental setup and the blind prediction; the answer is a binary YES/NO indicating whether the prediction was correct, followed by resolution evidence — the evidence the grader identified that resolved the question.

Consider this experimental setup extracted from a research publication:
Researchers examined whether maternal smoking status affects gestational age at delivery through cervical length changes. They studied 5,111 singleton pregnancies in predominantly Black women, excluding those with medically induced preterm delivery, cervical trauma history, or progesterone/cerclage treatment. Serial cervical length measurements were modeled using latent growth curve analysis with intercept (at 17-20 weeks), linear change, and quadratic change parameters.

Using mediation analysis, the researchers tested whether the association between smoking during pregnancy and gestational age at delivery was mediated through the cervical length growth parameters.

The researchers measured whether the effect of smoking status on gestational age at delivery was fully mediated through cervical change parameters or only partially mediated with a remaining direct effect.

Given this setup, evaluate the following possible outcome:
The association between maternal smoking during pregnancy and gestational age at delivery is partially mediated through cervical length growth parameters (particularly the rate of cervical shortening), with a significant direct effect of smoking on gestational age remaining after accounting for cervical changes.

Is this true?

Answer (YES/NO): NO